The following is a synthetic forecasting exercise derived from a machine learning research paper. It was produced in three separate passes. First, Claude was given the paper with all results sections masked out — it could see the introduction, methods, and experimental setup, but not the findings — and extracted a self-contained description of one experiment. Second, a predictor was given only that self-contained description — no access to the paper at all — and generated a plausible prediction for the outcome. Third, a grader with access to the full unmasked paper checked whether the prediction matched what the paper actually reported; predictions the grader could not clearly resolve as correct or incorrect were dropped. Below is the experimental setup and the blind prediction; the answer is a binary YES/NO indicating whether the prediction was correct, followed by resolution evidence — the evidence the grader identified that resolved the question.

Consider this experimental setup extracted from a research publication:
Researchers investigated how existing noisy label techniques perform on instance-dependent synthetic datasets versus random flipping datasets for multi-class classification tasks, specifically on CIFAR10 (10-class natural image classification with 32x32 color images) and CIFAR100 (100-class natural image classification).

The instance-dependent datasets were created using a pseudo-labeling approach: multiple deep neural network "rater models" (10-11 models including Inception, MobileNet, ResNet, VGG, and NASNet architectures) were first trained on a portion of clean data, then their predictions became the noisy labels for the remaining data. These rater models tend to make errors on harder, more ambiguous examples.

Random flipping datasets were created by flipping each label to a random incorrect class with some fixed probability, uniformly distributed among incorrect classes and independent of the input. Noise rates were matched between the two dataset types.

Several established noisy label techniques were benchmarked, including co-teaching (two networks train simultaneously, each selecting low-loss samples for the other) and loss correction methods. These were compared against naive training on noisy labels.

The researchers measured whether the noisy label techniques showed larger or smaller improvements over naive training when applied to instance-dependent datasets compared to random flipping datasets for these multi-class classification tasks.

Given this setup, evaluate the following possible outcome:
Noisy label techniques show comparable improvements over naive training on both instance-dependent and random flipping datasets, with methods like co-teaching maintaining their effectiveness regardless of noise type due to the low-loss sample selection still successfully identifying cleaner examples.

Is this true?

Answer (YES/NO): NO